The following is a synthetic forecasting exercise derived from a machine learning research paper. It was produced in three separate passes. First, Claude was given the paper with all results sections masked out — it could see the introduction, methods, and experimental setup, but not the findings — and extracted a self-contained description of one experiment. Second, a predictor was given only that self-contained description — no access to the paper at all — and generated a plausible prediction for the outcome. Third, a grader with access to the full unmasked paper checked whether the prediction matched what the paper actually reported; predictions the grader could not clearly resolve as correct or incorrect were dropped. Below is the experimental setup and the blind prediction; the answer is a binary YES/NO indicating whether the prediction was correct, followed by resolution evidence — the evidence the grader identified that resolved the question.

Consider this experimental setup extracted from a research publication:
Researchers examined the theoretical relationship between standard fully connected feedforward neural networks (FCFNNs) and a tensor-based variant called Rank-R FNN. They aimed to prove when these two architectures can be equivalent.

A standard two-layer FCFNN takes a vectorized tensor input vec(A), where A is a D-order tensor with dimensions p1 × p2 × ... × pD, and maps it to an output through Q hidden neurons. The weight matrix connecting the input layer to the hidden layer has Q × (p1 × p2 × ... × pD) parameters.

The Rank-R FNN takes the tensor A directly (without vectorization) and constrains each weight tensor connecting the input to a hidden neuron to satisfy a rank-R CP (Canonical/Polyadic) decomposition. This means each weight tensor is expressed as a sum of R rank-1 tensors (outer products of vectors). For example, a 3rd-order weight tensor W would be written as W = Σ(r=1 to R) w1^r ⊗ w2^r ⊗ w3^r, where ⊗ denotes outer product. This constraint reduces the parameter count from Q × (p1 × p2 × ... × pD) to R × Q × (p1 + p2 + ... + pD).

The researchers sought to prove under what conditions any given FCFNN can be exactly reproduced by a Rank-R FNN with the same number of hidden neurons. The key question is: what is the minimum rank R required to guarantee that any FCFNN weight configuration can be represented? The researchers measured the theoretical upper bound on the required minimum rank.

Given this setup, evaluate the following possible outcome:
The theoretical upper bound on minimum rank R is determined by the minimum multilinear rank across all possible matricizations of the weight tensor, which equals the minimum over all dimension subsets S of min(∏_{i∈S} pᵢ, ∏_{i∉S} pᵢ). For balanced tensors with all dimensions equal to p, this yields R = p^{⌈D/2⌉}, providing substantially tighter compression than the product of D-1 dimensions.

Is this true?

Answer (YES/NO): NO